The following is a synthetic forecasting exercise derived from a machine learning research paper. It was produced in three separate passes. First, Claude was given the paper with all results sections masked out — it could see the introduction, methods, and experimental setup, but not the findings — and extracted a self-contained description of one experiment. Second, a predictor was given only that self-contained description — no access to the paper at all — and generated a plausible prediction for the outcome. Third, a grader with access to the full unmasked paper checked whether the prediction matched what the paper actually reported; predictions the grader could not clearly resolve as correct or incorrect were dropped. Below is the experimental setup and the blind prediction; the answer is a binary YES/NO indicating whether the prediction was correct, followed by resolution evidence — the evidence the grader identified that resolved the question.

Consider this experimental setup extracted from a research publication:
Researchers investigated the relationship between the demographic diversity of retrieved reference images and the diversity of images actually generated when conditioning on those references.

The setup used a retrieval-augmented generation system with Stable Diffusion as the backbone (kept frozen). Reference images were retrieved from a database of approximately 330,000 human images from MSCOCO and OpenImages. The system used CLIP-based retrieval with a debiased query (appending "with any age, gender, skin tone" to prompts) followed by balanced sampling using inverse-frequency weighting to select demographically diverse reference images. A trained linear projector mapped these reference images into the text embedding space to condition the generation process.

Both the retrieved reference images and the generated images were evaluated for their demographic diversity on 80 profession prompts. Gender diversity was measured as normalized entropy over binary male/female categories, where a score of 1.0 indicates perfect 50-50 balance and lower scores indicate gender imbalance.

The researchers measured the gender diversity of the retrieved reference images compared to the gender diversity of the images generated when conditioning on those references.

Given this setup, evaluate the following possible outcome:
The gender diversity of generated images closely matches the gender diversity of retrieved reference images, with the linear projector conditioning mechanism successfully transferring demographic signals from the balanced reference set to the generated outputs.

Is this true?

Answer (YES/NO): NO